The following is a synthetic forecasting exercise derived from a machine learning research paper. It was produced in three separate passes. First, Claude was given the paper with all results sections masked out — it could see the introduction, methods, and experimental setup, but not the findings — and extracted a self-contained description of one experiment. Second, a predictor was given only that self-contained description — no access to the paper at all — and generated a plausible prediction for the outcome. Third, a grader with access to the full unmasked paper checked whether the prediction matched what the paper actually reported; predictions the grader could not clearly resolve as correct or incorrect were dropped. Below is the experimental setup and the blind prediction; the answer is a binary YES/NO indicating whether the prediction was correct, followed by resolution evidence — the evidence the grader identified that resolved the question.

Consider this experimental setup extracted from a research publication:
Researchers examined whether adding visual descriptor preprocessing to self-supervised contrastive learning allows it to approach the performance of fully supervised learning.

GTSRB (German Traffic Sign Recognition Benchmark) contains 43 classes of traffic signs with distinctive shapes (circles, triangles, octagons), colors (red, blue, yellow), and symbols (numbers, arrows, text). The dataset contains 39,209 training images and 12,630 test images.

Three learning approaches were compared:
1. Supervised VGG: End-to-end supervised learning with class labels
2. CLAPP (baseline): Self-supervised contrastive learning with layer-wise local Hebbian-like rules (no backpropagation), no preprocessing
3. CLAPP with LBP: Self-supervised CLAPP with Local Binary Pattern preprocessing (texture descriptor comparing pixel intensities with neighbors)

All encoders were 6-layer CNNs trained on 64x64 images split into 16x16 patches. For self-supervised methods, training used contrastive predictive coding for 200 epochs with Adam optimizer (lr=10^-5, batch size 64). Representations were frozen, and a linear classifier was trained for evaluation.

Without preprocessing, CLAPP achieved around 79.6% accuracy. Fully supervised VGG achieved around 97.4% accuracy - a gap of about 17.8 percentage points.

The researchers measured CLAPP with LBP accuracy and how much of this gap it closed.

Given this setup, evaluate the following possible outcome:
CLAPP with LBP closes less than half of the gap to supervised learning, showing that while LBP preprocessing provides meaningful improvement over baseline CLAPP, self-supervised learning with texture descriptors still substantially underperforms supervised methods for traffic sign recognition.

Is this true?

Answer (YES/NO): NO